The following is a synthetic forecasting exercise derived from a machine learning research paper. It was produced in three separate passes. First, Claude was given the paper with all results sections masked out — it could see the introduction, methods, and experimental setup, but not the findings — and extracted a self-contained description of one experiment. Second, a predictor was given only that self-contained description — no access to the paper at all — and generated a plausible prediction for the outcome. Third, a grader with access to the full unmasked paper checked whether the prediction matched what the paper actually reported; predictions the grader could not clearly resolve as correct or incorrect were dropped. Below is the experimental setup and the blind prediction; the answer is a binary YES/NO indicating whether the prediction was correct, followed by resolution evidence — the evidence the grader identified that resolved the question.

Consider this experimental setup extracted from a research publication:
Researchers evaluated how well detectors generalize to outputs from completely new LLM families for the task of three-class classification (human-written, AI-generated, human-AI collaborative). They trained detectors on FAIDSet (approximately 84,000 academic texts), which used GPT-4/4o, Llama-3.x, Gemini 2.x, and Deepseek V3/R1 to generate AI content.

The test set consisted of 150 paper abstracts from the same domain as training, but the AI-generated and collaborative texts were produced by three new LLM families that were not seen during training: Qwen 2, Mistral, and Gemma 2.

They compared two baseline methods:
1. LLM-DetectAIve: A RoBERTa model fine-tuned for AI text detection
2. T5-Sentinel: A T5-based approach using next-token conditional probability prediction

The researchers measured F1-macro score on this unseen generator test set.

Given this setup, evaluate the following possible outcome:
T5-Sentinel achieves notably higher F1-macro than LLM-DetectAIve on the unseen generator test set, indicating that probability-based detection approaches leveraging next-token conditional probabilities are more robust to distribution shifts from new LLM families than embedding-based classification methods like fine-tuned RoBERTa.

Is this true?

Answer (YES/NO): YES